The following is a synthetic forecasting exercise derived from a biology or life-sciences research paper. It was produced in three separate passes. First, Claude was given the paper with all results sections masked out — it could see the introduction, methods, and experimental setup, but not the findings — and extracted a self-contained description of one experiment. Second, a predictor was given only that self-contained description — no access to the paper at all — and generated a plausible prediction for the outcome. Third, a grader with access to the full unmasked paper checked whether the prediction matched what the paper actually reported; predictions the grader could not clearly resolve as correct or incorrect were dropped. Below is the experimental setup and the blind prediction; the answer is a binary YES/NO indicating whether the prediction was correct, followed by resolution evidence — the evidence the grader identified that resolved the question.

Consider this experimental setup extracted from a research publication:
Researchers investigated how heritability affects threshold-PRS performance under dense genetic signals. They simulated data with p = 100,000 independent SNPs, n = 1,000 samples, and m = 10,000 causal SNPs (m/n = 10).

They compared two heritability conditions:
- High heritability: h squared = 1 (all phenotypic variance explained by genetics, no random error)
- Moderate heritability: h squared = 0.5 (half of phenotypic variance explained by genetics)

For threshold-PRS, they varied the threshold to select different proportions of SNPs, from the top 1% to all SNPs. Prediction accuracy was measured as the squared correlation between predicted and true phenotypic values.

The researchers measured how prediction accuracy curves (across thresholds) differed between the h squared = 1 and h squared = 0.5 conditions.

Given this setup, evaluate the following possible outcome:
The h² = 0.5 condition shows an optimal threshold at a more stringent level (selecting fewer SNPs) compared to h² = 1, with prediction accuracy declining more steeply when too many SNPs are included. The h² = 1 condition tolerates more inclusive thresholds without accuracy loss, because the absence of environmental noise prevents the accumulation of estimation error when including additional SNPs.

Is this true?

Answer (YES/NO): NO